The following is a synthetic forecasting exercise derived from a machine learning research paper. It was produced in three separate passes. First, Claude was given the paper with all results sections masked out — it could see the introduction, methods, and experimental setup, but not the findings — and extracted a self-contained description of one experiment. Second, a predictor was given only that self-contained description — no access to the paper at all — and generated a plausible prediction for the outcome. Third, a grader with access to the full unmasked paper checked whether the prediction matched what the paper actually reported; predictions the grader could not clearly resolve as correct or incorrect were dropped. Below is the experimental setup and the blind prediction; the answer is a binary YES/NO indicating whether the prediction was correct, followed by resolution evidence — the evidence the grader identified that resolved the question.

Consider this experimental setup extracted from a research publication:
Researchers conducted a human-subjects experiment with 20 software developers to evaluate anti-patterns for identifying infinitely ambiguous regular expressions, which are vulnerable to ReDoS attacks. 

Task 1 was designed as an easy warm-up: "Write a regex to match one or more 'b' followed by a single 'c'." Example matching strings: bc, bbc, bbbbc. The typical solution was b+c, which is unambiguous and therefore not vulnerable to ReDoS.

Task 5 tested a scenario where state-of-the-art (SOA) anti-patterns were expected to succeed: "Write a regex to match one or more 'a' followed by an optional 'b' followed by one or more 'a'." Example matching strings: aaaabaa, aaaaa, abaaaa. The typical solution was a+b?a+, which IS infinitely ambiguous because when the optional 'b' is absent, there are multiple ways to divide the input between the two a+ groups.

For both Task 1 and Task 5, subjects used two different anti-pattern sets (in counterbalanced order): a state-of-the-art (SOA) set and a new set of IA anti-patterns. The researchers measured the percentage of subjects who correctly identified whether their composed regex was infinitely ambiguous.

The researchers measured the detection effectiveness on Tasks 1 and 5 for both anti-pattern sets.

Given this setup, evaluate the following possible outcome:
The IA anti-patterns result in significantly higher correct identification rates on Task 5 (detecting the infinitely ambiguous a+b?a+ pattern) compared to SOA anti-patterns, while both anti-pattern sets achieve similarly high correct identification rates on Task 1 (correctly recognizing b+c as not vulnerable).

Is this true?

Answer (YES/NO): NO